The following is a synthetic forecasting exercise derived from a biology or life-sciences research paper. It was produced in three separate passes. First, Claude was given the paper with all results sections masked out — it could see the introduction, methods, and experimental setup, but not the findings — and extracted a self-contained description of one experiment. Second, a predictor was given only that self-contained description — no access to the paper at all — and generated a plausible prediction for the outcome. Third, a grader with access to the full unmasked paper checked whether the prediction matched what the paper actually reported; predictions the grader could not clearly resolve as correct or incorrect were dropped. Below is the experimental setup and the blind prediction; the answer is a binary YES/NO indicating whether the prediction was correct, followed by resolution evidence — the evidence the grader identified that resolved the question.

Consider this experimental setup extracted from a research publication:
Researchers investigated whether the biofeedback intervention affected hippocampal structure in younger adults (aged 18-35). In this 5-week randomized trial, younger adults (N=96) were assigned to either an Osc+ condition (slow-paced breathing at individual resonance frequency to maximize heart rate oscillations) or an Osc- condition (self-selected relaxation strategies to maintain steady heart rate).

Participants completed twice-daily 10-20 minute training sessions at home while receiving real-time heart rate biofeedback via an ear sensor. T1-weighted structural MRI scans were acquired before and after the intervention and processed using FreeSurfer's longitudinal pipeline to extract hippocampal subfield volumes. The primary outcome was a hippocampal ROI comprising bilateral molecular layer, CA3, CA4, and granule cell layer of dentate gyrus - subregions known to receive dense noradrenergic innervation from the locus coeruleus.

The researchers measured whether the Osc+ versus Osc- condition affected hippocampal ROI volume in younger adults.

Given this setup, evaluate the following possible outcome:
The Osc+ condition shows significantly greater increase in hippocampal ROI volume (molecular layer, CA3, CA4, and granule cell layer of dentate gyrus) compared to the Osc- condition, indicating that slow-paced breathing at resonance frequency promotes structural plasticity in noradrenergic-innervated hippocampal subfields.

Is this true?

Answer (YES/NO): NO